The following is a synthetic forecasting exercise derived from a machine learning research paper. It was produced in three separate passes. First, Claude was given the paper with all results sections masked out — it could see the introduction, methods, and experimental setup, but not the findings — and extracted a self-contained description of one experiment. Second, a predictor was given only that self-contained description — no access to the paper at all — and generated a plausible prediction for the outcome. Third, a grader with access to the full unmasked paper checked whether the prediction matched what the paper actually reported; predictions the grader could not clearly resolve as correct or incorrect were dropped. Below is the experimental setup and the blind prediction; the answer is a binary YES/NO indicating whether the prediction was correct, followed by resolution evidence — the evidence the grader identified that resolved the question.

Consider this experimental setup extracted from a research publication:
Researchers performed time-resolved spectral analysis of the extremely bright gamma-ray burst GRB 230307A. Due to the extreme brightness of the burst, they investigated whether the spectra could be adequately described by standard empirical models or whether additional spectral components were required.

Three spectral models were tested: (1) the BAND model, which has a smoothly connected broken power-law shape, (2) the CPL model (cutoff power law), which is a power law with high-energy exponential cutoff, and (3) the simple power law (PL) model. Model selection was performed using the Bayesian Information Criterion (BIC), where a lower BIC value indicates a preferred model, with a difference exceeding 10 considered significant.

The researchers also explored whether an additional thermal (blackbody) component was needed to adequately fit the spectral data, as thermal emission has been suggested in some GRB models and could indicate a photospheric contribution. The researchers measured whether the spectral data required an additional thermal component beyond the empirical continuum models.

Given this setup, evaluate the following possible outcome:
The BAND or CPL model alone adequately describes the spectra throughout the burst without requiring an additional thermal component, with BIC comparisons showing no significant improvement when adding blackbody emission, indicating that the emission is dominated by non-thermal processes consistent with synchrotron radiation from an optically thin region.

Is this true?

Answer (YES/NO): YES